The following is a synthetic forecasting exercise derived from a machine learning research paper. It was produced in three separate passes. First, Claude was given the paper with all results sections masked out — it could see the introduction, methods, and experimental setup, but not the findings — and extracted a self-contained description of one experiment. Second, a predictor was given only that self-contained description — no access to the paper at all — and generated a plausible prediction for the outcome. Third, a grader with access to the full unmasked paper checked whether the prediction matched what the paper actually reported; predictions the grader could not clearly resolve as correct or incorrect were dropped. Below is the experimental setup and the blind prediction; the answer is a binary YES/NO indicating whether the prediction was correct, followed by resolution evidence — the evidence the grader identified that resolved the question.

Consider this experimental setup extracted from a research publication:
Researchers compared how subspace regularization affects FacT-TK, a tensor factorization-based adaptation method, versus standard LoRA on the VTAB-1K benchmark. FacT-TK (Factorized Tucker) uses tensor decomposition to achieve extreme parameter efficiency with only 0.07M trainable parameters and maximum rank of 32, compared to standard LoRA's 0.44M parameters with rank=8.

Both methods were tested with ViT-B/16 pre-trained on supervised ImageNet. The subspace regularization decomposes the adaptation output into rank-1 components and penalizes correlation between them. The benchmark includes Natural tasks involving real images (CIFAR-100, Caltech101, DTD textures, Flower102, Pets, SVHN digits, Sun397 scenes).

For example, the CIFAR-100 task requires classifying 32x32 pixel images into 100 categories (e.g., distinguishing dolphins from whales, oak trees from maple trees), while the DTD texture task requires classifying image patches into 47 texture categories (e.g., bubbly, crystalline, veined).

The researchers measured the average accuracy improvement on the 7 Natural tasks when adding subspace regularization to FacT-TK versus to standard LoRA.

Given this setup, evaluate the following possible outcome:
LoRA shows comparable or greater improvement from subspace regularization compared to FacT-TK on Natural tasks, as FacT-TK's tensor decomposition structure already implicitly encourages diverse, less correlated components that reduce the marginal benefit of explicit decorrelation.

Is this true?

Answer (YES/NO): NO